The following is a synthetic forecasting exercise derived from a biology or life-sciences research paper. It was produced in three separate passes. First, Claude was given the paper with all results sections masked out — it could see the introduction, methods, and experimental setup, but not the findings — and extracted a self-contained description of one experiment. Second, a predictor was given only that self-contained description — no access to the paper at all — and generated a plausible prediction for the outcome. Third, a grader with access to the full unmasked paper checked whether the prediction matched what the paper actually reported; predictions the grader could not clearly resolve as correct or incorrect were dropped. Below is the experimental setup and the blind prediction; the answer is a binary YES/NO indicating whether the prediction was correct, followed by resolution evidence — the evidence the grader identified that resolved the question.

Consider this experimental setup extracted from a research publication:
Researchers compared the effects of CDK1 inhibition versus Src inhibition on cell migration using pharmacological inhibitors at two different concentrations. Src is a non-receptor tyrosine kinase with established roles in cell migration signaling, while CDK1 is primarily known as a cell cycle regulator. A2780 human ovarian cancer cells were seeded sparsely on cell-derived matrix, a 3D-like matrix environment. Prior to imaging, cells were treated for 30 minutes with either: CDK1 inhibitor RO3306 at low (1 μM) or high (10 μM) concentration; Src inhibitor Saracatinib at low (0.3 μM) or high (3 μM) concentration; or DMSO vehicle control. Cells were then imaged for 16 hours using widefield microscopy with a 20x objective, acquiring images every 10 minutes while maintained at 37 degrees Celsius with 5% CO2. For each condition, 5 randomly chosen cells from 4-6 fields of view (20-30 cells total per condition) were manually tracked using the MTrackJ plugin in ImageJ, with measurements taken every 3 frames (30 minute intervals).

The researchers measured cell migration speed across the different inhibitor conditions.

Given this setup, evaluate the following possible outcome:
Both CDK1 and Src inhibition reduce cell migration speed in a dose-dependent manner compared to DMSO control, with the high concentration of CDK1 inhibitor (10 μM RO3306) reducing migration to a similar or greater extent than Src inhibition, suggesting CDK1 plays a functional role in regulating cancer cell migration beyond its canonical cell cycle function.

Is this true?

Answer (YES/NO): NO